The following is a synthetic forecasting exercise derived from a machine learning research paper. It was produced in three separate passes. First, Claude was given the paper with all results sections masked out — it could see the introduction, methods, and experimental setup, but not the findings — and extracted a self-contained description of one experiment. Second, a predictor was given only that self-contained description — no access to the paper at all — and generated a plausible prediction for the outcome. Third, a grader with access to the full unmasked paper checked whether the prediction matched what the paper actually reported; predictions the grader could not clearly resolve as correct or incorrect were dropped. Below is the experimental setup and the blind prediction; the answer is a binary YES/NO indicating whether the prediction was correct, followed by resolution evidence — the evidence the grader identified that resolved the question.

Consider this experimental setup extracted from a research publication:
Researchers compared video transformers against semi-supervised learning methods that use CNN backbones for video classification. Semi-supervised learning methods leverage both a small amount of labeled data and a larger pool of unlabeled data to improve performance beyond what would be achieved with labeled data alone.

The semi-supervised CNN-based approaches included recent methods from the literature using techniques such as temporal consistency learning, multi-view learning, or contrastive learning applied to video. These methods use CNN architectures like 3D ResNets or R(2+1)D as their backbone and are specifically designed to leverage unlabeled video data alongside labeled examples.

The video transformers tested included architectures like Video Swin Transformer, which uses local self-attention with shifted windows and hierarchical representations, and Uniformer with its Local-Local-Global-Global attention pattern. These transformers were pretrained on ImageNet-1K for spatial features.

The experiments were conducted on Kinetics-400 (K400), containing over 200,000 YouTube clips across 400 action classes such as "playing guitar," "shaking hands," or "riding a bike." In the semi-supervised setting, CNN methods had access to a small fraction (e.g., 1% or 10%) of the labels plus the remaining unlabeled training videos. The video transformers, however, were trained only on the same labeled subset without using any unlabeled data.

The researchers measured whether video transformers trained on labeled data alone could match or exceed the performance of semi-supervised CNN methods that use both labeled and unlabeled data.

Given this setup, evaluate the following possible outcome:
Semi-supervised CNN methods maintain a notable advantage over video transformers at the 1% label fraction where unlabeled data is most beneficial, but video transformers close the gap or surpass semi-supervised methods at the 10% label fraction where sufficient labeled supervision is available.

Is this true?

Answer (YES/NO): NO